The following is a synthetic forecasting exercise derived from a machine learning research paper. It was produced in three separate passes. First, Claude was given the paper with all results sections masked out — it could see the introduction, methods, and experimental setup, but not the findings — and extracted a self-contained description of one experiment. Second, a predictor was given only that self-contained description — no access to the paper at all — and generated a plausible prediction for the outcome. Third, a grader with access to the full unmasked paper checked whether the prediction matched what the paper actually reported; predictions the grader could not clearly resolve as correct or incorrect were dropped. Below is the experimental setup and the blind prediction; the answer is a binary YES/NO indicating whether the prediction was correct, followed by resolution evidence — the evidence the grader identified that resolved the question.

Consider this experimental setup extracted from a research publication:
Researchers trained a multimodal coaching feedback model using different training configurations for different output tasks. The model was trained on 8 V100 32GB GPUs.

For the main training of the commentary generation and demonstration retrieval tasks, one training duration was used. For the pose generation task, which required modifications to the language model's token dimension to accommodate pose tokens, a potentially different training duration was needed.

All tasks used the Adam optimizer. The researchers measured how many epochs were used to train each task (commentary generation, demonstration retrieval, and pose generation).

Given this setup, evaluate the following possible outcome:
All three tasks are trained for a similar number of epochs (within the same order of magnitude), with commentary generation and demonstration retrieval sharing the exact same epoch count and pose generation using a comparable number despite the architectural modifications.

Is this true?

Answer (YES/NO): YES